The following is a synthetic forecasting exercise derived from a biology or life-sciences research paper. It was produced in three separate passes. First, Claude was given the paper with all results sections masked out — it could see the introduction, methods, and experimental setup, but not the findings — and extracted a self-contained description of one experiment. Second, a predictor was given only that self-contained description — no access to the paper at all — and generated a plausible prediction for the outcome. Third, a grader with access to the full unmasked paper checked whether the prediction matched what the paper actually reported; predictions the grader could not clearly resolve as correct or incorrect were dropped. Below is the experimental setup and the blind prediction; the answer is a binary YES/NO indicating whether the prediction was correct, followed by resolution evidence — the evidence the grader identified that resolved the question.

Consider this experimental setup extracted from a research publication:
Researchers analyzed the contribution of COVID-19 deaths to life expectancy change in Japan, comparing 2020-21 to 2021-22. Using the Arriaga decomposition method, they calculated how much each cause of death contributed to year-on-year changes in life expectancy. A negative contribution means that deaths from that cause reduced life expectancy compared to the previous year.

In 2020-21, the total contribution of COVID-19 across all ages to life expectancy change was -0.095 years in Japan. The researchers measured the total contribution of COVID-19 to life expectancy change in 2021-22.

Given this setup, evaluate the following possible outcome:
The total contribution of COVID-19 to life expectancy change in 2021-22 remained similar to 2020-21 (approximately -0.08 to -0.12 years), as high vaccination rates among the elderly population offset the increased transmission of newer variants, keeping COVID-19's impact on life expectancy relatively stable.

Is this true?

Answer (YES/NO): NO